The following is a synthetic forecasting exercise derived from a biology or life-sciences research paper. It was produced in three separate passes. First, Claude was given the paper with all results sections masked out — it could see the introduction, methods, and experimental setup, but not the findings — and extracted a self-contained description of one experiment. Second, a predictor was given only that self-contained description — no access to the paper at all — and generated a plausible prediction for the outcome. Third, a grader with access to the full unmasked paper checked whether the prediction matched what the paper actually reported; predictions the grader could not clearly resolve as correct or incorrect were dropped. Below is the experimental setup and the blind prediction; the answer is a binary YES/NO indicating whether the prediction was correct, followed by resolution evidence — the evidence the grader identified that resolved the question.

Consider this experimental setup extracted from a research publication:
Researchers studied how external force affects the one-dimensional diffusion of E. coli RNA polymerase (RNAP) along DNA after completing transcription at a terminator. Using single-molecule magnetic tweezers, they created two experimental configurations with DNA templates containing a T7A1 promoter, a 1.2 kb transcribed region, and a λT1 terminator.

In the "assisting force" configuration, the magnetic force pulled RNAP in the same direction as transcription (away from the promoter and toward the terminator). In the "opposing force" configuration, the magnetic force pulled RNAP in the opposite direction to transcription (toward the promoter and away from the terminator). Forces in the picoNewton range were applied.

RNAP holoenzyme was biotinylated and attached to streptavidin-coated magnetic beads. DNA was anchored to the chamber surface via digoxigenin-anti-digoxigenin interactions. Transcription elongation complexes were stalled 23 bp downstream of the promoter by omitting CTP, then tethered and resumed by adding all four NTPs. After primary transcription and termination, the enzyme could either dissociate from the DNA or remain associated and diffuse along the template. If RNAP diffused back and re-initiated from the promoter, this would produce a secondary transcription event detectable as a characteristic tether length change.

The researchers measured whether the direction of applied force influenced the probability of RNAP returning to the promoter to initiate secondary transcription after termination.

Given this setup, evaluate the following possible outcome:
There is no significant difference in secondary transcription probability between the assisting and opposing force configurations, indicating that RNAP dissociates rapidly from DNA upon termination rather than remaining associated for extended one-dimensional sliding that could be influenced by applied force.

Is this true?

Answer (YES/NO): NO